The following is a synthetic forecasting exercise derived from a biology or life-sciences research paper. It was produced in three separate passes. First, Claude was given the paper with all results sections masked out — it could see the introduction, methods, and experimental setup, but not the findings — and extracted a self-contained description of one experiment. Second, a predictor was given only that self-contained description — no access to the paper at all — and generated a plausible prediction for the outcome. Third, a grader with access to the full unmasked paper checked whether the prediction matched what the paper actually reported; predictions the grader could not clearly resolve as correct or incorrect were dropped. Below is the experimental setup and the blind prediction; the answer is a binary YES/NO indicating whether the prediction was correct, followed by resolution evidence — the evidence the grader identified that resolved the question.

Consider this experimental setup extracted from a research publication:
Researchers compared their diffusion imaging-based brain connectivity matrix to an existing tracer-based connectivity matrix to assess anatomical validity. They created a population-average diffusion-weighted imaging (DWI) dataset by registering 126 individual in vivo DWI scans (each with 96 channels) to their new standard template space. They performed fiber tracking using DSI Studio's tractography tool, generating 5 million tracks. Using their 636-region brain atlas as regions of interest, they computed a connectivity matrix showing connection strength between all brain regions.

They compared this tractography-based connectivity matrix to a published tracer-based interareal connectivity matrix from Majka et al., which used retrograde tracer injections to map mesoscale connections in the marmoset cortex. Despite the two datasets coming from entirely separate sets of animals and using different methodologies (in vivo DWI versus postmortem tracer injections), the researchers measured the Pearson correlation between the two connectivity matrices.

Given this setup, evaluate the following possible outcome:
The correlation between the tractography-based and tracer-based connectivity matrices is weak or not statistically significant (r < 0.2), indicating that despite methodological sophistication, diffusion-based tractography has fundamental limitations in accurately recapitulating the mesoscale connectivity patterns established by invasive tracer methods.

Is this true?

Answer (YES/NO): NO